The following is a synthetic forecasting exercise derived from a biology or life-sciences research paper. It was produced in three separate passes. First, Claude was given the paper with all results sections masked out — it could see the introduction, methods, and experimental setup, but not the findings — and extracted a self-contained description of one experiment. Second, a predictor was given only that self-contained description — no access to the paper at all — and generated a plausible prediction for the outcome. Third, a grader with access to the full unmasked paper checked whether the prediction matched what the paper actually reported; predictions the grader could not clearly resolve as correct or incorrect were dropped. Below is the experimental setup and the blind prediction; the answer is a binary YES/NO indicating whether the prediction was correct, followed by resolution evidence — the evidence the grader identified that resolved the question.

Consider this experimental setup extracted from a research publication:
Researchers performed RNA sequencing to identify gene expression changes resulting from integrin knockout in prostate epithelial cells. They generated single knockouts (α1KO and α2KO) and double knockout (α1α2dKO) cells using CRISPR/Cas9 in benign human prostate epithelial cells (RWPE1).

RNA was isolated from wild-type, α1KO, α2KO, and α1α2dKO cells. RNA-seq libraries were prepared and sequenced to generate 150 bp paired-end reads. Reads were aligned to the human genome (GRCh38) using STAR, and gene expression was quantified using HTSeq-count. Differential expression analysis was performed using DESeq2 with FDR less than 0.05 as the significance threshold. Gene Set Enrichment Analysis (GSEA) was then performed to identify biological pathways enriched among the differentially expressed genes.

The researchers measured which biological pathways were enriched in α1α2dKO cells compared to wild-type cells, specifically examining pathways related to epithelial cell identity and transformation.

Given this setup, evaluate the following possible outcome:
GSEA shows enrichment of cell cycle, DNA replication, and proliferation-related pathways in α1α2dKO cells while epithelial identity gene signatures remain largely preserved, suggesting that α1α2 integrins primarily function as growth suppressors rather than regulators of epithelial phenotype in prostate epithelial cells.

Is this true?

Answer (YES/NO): NO